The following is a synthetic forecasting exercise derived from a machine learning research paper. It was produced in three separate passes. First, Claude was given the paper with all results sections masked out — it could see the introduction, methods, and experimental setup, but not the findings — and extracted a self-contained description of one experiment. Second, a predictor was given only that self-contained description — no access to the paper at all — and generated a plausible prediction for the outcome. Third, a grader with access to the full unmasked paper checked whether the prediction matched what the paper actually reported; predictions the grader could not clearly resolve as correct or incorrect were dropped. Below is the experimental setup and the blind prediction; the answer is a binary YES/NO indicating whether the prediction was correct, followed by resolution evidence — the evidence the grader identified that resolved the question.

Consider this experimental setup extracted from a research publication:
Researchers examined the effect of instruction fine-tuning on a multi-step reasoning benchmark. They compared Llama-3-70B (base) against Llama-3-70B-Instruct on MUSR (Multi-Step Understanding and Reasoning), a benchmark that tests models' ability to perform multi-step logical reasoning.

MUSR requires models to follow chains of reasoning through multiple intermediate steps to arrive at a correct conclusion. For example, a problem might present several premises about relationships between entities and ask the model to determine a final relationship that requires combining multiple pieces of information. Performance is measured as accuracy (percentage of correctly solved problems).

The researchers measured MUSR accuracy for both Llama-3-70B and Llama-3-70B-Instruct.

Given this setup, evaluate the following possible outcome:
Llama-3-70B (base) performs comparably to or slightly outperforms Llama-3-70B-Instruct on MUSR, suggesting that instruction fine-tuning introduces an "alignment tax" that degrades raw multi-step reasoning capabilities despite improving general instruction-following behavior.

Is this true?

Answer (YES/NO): NO